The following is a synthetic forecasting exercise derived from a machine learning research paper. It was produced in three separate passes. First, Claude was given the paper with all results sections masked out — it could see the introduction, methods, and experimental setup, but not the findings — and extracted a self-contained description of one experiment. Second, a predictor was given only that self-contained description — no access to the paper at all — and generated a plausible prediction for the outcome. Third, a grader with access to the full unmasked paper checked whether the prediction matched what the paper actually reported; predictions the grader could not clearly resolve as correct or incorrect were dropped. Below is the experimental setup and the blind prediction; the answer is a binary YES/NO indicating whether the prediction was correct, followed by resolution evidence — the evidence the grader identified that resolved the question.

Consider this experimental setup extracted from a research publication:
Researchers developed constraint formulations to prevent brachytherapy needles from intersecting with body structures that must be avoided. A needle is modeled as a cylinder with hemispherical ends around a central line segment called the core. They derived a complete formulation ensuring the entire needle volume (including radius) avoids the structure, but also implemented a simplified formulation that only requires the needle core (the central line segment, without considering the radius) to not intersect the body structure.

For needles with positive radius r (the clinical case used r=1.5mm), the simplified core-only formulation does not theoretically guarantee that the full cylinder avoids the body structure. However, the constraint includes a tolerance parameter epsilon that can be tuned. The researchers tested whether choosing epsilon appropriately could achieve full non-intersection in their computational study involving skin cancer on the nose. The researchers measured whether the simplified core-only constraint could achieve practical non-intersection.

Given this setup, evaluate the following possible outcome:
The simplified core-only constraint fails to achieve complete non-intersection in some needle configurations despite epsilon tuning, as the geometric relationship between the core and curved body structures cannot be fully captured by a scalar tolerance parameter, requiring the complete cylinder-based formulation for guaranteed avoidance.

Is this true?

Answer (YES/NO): NO